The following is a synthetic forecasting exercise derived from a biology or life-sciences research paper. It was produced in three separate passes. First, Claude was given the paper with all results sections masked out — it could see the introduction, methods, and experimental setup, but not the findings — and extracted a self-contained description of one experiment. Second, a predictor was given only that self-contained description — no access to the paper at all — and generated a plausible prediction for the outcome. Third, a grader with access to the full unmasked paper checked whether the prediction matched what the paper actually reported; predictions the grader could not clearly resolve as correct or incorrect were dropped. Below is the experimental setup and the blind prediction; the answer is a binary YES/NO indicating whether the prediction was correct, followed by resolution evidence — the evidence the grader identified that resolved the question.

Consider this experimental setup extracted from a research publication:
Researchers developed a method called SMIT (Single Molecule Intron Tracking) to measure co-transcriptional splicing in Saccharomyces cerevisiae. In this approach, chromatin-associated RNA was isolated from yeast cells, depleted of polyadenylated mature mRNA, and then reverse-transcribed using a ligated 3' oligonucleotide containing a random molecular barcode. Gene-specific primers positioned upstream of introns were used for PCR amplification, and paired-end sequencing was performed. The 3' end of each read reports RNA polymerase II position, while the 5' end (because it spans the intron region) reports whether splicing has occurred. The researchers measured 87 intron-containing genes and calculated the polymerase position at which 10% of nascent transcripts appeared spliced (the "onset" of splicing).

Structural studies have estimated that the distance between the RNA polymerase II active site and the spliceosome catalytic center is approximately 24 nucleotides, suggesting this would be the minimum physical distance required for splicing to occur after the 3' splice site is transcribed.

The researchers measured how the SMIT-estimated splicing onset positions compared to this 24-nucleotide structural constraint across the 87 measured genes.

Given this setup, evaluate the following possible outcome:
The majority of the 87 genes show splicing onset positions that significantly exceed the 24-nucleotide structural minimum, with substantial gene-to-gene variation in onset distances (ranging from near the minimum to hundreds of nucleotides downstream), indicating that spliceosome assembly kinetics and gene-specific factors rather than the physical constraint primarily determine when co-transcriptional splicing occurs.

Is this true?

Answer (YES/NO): NO